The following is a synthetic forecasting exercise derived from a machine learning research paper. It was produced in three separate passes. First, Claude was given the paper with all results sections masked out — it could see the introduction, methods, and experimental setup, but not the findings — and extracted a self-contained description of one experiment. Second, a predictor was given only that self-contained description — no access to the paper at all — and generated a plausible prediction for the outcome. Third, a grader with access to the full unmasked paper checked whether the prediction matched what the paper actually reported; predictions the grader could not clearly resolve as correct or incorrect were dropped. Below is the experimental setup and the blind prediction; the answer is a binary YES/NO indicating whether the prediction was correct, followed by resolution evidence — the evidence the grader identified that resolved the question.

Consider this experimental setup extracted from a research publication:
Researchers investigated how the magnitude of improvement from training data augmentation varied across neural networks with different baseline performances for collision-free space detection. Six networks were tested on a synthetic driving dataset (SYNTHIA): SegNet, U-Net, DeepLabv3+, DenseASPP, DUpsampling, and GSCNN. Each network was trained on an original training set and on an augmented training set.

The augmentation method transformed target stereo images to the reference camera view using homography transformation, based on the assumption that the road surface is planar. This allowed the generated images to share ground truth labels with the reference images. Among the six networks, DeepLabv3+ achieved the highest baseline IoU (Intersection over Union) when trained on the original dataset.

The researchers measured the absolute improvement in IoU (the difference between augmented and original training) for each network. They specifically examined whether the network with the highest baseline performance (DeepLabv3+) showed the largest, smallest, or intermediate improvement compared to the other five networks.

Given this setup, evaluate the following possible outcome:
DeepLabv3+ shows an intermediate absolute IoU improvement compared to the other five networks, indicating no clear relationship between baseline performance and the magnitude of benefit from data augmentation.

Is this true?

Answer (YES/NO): NO